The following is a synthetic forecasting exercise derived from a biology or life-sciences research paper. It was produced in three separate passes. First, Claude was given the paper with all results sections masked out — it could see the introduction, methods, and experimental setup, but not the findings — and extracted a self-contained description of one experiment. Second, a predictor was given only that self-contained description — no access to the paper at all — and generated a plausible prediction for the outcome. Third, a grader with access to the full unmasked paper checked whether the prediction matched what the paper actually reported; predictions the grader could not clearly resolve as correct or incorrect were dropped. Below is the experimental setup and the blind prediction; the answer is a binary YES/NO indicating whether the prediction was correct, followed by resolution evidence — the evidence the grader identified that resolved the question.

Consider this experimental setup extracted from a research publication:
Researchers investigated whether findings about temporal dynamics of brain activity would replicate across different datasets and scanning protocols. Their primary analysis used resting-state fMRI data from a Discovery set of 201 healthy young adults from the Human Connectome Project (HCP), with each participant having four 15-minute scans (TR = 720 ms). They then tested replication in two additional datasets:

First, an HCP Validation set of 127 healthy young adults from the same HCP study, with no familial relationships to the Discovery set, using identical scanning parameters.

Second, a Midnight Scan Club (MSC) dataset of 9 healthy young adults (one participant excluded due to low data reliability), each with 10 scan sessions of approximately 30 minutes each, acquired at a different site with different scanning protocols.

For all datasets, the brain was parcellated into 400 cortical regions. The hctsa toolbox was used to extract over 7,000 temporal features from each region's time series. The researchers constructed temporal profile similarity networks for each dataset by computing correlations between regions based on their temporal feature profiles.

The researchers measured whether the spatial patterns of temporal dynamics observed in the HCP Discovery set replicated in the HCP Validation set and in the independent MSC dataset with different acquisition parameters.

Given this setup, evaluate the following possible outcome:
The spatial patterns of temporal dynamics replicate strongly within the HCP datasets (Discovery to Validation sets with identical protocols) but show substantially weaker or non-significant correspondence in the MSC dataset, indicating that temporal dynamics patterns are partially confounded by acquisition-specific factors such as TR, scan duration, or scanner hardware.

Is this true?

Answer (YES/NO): NO